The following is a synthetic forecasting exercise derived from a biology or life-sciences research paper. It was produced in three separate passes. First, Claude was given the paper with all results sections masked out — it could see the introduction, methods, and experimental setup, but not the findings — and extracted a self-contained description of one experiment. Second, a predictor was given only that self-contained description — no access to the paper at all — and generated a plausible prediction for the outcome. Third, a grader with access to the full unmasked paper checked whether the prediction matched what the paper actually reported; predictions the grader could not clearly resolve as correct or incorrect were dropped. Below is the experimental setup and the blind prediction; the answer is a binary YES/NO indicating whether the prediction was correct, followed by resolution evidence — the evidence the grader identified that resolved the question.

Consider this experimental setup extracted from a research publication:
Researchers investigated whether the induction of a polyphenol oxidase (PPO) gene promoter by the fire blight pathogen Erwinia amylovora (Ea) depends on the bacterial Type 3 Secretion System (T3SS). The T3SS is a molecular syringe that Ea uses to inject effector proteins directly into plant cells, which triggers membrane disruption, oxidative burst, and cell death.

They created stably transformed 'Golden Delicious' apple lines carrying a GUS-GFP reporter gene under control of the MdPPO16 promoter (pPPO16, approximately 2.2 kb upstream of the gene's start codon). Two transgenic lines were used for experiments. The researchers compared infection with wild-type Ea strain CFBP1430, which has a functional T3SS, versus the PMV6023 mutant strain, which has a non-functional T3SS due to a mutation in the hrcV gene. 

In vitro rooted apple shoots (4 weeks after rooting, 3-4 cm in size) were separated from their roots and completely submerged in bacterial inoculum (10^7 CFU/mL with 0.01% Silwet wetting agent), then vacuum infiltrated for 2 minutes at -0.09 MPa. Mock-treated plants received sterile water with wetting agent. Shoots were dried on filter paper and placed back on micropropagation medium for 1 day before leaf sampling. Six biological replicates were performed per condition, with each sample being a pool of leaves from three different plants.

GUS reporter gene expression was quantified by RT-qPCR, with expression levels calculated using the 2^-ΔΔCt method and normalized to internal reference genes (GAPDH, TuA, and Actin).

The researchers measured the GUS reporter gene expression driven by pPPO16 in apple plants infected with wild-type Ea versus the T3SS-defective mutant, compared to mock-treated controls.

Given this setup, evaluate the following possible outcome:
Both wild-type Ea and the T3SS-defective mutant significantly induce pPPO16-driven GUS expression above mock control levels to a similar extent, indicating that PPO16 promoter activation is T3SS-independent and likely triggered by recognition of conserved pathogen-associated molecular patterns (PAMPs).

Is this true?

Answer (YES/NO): NO